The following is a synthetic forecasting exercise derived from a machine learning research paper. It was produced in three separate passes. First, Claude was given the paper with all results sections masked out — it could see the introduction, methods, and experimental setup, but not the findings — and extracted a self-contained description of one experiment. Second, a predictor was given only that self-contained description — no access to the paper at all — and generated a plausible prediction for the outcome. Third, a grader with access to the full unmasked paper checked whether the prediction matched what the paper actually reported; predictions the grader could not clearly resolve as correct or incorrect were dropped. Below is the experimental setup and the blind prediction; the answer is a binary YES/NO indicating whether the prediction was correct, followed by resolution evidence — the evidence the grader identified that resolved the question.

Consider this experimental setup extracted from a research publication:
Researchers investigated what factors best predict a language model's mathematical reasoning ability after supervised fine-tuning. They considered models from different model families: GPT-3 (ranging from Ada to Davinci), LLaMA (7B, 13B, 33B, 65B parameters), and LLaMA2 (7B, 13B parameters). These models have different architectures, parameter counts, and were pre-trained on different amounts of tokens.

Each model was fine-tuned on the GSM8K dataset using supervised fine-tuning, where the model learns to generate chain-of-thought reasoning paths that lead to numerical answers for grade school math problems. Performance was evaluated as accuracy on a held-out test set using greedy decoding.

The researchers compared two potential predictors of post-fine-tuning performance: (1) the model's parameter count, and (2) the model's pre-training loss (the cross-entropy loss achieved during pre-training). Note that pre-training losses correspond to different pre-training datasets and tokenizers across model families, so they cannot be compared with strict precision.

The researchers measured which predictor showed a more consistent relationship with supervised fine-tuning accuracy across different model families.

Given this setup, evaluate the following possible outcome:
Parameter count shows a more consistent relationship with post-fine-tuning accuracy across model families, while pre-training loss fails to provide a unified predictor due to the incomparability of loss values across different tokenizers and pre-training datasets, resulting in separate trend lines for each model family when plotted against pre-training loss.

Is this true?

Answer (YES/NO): NO